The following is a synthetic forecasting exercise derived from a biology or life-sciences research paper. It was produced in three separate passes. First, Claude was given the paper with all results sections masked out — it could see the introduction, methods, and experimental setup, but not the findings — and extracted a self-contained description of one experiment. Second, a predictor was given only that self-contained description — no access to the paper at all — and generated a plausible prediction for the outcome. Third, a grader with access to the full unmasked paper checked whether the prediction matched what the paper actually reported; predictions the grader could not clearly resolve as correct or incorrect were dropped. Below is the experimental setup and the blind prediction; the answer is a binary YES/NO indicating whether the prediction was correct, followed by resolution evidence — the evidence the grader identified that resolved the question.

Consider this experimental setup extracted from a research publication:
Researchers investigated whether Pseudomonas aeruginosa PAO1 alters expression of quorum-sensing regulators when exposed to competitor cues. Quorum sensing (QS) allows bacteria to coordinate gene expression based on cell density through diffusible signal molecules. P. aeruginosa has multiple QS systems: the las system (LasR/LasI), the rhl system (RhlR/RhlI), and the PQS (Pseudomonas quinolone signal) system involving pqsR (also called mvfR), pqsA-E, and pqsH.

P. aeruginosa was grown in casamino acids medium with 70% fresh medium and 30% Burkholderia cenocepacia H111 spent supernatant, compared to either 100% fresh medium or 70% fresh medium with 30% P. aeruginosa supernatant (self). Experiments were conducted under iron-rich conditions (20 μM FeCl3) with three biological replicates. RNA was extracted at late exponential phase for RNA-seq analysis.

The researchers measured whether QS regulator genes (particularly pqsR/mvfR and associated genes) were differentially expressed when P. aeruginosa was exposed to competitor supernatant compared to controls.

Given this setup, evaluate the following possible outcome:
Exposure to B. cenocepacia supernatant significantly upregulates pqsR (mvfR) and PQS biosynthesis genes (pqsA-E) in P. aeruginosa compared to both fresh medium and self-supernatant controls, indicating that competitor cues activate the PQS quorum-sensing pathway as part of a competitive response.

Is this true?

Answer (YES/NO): NO